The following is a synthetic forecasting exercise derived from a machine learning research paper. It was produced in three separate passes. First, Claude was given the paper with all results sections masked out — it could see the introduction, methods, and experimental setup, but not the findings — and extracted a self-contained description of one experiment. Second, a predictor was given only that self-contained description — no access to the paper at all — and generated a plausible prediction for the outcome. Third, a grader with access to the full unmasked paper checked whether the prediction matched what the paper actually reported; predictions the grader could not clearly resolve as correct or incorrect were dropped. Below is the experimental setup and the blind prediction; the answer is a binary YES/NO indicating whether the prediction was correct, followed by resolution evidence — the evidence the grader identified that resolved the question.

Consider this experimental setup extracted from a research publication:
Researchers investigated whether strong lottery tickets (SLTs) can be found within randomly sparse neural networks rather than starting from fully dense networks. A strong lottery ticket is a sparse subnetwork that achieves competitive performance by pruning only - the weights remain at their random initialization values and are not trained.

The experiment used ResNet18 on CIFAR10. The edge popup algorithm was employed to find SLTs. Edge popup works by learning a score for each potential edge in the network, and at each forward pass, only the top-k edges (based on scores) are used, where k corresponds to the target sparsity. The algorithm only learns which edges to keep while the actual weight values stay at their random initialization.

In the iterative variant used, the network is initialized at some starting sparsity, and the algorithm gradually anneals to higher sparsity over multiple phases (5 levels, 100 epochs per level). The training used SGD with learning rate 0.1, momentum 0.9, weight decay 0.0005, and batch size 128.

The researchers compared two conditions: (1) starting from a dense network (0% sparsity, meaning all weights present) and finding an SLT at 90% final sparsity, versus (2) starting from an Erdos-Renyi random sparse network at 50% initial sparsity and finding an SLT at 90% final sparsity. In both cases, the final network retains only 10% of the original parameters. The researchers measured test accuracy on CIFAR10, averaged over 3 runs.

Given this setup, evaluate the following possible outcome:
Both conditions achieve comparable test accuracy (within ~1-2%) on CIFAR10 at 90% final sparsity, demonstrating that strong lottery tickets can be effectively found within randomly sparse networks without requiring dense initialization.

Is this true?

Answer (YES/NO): YES